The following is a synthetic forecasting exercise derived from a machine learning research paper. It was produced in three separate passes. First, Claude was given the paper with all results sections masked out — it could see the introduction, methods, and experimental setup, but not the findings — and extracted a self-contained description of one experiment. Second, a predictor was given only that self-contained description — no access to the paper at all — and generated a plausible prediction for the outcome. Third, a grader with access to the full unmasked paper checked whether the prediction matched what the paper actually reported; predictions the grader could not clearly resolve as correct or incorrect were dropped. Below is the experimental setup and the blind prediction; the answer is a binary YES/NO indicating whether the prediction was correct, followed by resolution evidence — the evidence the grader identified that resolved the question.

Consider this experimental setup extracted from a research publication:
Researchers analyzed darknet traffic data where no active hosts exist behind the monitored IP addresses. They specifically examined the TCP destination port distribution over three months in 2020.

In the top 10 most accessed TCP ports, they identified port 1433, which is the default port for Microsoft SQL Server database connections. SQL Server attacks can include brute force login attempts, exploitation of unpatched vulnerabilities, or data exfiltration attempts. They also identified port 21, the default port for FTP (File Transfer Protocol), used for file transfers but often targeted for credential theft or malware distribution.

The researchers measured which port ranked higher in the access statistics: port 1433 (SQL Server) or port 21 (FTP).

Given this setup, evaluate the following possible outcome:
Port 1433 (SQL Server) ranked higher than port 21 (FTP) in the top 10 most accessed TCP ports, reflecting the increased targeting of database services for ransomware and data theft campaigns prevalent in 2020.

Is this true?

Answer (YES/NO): YES